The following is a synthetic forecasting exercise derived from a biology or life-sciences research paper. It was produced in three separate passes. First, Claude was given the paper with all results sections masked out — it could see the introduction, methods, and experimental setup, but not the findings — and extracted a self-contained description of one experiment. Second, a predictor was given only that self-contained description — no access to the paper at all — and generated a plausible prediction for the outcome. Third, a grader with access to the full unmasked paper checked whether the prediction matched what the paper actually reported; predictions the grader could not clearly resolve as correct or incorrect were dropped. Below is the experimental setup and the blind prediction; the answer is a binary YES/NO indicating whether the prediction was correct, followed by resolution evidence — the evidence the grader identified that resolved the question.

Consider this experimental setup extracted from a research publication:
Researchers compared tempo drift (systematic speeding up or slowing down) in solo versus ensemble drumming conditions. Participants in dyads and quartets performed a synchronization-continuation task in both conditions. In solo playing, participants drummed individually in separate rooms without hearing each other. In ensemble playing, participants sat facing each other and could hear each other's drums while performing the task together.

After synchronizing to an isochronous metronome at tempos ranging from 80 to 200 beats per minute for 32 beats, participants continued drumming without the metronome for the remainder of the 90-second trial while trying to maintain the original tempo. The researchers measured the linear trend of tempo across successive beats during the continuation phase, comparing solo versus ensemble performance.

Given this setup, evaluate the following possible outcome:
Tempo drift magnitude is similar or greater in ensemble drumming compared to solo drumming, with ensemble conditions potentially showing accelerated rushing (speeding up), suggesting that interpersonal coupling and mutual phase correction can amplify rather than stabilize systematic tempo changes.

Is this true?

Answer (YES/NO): YES